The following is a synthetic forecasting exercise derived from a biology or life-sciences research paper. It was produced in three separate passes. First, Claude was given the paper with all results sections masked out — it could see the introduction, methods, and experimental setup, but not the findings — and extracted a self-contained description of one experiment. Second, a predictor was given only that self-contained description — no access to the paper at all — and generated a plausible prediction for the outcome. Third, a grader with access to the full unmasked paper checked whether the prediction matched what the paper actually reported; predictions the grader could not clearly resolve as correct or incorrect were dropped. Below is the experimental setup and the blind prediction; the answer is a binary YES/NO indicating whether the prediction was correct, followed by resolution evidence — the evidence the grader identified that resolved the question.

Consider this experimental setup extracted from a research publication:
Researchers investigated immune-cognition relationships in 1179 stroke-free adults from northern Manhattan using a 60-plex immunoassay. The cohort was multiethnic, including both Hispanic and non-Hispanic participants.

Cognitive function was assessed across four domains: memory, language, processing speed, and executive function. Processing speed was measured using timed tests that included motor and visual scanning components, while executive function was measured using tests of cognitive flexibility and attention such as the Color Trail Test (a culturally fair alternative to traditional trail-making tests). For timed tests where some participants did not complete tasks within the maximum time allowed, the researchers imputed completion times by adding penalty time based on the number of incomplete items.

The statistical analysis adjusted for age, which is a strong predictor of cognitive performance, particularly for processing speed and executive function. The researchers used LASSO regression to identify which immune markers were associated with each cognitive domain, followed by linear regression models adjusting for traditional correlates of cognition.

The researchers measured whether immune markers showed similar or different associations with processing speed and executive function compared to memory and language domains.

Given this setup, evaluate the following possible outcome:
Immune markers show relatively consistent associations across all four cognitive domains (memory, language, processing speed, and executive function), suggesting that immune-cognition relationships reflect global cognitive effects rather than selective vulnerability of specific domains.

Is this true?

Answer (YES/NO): YES